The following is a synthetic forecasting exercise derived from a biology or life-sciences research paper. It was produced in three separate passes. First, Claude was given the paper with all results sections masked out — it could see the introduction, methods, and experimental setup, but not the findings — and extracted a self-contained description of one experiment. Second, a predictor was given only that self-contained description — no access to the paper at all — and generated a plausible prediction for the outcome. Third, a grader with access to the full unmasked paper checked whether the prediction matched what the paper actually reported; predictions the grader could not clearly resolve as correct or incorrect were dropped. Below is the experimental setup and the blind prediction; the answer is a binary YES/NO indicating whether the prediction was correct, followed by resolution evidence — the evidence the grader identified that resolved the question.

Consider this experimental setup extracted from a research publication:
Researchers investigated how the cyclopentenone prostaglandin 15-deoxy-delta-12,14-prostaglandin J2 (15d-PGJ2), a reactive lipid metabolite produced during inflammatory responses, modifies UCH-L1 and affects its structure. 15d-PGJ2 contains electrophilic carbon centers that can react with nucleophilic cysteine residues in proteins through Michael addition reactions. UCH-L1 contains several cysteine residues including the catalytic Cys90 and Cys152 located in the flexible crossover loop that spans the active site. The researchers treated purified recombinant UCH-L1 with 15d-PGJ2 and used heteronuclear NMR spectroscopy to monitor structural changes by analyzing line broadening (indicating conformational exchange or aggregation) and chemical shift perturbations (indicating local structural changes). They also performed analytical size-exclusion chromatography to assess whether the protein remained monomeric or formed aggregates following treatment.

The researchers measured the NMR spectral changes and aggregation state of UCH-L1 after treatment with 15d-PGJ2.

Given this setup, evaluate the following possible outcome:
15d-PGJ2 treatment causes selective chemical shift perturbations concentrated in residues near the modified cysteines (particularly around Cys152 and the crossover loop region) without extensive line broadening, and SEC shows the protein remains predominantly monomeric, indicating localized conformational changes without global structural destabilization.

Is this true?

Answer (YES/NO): NO